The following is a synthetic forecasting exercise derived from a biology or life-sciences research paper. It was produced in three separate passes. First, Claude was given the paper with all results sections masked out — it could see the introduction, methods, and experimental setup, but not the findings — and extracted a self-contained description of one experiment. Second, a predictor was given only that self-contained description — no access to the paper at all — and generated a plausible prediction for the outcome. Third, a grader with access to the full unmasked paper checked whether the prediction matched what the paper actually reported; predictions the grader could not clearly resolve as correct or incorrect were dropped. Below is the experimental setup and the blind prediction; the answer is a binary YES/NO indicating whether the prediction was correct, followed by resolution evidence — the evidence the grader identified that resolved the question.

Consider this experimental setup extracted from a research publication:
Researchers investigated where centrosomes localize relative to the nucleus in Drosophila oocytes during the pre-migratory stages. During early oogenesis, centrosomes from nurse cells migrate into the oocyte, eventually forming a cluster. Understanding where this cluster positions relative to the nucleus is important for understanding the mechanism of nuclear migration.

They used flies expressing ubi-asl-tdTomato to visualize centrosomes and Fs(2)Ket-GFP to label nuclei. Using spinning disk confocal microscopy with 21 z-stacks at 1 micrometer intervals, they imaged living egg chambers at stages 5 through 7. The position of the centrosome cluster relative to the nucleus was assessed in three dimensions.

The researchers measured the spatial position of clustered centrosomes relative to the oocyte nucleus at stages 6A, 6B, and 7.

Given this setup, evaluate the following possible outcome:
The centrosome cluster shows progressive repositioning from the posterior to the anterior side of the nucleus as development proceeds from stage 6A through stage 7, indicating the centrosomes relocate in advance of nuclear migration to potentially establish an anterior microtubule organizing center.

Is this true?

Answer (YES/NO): NO